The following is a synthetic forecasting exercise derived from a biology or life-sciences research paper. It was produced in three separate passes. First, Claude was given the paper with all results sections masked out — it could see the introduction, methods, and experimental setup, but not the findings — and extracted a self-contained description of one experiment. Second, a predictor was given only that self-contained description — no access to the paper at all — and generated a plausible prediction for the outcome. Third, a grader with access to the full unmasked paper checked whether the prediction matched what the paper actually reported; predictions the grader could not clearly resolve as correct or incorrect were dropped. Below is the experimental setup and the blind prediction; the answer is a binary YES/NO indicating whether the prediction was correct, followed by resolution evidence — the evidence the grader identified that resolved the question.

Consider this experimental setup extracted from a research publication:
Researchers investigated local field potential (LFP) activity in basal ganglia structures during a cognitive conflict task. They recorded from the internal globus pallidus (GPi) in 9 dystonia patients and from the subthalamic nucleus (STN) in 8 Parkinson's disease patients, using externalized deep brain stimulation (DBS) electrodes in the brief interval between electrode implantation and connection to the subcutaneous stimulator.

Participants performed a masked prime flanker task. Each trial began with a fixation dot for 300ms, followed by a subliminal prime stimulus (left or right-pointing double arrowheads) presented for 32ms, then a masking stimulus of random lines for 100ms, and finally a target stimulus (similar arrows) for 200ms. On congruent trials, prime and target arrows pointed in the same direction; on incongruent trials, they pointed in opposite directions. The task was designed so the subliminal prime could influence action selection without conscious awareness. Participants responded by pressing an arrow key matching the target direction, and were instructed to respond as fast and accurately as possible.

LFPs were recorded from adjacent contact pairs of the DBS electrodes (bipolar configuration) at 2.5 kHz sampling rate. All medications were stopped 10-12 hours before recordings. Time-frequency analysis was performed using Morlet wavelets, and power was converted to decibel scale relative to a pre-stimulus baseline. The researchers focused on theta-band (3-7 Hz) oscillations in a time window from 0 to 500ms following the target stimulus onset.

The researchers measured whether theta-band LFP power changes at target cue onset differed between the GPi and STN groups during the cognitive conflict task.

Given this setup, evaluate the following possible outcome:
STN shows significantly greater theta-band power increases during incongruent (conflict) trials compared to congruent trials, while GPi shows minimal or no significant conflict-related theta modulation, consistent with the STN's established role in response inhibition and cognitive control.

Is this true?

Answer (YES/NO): NO